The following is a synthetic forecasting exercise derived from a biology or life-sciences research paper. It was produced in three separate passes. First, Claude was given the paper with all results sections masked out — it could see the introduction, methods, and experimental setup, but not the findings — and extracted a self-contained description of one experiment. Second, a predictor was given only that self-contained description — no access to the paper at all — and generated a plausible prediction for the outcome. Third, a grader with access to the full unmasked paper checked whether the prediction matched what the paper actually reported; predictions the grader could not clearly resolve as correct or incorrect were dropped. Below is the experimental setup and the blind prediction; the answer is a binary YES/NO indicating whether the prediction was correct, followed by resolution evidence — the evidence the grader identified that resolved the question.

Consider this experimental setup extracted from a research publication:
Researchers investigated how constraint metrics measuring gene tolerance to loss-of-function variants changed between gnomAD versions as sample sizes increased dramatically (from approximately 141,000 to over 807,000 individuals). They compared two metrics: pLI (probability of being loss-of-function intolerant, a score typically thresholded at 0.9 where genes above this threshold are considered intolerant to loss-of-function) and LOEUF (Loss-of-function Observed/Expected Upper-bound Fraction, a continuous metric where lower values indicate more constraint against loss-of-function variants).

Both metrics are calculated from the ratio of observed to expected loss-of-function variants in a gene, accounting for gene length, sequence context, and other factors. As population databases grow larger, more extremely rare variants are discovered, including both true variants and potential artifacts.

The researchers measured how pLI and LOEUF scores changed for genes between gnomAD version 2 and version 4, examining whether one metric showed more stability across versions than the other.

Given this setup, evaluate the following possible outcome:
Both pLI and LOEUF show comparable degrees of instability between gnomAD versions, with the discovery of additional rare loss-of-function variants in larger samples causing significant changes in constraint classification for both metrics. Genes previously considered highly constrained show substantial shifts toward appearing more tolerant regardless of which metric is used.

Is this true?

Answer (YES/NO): NO